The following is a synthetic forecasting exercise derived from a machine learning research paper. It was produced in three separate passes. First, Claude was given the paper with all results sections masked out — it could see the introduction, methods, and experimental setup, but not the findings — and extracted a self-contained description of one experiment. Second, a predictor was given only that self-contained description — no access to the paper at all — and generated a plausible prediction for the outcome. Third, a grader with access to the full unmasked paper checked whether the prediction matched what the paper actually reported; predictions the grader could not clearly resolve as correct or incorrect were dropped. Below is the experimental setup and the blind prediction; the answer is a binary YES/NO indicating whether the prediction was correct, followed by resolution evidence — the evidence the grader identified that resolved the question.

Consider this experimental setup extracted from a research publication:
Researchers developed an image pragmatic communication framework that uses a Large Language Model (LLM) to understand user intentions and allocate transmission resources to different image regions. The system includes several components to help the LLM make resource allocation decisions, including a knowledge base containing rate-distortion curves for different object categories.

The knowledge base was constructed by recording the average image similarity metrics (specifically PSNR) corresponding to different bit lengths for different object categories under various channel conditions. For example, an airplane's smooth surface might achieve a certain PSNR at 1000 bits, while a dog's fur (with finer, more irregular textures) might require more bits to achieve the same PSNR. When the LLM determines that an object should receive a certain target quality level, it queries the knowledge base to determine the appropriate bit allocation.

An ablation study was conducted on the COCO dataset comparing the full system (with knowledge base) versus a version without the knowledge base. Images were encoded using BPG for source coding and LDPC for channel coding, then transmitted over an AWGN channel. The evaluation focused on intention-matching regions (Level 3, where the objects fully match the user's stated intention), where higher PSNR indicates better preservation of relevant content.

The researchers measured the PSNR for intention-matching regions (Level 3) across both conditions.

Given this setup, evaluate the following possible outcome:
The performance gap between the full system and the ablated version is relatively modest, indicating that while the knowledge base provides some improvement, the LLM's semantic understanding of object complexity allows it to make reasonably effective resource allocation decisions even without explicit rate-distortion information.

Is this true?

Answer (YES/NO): NO